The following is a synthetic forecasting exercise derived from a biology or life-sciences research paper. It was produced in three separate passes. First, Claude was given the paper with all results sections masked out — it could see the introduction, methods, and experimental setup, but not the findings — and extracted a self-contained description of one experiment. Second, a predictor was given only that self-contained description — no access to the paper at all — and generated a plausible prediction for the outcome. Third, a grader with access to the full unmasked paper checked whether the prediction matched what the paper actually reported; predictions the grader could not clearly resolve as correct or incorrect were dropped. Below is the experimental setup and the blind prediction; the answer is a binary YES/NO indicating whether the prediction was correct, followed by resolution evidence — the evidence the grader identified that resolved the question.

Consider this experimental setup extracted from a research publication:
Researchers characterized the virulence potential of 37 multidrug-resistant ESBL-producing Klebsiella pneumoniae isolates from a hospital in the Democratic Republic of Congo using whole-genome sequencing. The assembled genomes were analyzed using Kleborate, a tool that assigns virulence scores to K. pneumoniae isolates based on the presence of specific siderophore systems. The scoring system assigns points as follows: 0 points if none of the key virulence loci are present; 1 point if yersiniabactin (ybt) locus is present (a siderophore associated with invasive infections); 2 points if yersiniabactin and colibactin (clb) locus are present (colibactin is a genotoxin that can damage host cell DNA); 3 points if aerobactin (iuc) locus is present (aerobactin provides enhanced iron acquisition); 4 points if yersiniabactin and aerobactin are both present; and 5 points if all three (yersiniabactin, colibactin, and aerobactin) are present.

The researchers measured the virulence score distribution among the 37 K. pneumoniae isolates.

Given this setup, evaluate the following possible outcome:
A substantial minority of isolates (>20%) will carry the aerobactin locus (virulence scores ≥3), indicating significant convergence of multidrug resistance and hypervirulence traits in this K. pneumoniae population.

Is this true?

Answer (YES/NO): NO